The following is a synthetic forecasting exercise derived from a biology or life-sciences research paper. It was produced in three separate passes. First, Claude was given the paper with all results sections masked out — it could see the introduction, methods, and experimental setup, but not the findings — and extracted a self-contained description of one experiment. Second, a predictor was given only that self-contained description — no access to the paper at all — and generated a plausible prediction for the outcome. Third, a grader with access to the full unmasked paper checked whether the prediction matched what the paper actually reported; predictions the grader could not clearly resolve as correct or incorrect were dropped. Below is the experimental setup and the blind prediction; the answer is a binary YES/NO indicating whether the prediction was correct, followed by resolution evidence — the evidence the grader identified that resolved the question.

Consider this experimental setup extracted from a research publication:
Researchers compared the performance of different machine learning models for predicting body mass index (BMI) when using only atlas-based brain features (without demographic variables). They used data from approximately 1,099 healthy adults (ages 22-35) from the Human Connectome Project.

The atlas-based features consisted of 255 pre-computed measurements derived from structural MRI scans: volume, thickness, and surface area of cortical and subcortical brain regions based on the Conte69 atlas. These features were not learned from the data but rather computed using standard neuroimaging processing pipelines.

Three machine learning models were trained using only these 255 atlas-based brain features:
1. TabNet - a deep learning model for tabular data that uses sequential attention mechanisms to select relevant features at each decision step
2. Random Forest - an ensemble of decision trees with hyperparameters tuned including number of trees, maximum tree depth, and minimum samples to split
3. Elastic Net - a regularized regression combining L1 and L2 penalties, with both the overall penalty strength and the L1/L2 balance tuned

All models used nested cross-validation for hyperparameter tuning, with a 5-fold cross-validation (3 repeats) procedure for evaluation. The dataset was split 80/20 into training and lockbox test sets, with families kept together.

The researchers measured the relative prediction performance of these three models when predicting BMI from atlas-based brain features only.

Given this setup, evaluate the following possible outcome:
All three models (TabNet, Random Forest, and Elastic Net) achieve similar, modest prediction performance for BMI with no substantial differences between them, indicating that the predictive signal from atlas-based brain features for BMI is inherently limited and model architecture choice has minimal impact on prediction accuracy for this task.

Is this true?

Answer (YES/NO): NO